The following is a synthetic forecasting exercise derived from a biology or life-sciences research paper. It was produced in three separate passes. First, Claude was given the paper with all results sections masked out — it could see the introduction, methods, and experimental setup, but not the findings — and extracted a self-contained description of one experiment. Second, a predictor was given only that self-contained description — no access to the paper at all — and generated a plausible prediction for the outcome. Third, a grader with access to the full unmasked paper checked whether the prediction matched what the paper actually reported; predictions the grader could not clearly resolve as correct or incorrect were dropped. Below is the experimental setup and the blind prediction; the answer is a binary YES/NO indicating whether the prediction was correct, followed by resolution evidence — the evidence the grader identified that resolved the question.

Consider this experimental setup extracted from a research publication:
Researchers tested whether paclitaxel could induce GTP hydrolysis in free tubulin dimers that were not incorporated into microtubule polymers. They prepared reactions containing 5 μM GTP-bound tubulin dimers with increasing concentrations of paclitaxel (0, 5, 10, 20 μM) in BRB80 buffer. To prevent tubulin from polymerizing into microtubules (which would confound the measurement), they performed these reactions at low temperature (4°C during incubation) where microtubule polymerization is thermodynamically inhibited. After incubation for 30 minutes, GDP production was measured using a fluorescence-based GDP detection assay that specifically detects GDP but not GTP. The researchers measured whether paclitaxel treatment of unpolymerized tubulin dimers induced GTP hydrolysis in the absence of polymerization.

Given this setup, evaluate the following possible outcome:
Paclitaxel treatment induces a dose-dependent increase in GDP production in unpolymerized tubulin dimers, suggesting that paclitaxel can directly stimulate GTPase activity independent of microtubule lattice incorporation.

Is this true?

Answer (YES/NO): YES